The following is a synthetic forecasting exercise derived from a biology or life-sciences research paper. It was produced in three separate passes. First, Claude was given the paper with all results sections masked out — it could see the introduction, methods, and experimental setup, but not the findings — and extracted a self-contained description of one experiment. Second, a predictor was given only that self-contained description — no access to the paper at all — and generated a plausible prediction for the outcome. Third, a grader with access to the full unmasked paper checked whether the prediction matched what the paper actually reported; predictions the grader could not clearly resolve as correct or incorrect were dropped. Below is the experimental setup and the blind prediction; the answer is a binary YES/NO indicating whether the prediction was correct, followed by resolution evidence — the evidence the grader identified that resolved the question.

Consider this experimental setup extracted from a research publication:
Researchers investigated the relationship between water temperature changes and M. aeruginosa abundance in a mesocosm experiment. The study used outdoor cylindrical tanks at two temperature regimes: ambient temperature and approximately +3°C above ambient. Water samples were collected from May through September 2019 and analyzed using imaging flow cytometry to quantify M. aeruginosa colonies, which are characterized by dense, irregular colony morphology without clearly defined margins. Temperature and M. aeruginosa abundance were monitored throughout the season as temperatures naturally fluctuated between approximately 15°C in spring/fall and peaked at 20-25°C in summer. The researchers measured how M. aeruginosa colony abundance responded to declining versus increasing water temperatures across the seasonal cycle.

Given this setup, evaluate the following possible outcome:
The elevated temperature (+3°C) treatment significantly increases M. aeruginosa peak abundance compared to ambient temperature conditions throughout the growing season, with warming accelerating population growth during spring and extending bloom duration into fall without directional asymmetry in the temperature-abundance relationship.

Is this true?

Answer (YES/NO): NO